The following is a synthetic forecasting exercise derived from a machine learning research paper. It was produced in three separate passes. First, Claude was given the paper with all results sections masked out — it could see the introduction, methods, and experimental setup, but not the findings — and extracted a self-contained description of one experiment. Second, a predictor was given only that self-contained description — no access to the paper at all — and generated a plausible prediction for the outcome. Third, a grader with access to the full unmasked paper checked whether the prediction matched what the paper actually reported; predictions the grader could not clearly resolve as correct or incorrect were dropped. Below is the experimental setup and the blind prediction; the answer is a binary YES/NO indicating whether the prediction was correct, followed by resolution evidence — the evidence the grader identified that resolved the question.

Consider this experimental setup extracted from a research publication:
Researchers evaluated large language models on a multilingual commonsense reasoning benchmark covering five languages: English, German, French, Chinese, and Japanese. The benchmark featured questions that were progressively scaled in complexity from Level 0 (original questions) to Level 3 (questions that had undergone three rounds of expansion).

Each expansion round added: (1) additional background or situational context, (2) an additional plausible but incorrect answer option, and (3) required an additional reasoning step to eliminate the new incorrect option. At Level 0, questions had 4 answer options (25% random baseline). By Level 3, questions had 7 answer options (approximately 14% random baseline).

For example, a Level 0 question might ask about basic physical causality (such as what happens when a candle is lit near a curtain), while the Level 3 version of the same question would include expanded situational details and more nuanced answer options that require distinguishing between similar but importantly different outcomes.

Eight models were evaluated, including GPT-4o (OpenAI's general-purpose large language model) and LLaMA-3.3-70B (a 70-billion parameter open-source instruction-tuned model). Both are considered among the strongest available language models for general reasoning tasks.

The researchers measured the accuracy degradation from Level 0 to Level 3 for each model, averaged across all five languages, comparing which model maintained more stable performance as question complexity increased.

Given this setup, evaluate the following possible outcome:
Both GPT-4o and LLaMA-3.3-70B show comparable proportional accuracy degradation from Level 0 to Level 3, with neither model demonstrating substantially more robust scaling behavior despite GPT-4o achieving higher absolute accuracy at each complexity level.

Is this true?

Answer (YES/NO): NO